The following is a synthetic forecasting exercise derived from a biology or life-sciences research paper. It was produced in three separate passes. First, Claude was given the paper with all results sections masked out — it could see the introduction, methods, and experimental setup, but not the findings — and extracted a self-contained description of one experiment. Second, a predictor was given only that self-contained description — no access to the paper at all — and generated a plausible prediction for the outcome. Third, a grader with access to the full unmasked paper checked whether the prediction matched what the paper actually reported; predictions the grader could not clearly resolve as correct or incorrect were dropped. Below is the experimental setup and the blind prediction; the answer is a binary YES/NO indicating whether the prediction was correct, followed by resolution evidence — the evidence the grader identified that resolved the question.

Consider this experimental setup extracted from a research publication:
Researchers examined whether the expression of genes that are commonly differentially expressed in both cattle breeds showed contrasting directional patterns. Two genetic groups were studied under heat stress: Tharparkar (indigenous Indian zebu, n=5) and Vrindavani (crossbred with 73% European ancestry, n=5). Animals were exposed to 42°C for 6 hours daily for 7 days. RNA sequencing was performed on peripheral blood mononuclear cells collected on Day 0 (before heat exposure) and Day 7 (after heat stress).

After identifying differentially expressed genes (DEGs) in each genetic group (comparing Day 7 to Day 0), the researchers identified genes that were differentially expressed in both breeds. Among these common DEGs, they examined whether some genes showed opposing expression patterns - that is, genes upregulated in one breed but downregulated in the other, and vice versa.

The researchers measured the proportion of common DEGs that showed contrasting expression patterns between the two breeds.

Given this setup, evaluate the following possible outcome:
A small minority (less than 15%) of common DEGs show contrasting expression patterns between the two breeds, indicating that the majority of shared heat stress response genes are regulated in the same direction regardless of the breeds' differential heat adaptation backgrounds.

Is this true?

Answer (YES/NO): NO